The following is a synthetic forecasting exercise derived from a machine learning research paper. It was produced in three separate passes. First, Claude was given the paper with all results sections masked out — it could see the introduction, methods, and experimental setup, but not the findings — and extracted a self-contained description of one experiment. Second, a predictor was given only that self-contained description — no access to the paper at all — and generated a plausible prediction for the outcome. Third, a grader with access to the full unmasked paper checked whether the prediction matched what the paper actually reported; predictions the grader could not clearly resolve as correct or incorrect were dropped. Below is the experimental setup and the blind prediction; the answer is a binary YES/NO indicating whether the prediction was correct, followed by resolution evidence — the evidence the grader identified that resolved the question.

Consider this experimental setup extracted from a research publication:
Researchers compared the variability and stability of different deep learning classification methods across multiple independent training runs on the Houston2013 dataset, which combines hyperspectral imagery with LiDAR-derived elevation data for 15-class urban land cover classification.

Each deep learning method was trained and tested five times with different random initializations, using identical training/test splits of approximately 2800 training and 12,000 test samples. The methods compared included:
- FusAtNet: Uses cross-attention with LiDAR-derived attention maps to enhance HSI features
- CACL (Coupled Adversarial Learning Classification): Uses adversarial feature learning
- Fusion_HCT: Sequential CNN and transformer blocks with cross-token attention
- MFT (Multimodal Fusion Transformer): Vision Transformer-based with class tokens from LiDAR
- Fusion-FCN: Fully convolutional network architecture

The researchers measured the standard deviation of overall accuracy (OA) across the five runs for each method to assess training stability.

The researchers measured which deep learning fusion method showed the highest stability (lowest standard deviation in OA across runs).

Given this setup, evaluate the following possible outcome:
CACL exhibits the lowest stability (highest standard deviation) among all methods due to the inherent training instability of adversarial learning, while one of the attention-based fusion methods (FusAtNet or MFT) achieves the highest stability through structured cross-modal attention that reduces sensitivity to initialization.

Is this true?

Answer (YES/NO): NO